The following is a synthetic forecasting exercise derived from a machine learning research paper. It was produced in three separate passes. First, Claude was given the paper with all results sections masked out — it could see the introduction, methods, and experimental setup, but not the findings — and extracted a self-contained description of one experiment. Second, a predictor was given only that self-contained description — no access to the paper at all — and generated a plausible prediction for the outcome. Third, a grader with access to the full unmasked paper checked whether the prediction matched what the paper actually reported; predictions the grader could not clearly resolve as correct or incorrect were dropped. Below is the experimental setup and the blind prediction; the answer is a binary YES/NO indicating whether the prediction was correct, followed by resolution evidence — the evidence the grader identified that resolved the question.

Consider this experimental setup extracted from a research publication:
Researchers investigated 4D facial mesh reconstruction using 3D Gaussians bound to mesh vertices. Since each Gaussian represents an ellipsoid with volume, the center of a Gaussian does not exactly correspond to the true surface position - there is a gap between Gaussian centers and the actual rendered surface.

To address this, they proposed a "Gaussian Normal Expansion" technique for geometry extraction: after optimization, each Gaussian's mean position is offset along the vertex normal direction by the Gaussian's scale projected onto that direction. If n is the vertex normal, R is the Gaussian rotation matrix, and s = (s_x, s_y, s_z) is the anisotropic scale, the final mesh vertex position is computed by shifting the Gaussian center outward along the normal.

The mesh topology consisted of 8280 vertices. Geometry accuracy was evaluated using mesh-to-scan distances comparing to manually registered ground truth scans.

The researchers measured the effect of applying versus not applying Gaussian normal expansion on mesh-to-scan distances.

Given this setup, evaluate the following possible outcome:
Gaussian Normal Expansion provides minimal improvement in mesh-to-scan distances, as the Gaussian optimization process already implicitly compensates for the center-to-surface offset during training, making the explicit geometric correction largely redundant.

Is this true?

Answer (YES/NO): NO